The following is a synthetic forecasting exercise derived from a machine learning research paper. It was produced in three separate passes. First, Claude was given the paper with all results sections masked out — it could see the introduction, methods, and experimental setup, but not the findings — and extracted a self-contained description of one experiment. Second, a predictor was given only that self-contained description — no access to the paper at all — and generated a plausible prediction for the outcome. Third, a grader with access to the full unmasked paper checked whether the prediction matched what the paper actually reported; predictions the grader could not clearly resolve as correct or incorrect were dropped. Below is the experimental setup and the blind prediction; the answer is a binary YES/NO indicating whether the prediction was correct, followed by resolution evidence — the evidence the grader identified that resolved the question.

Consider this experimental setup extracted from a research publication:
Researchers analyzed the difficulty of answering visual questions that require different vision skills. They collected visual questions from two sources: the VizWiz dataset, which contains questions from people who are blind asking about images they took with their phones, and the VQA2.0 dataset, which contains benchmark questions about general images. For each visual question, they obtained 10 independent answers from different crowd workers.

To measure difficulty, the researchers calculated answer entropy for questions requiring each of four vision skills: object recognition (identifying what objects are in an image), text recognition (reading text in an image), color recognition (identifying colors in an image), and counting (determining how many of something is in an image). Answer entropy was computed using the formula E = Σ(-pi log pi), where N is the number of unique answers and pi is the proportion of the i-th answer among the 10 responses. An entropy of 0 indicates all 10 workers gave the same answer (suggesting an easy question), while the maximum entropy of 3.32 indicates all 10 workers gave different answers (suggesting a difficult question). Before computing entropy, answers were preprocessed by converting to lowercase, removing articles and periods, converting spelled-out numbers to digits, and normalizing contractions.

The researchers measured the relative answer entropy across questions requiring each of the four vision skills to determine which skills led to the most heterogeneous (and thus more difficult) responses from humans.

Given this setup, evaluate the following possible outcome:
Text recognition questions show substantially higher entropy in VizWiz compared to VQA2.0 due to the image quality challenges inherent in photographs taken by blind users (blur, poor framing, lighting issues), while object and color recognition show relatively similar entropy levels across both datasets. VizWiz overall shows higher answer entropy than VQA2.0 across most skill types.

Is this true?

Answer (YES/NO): NO